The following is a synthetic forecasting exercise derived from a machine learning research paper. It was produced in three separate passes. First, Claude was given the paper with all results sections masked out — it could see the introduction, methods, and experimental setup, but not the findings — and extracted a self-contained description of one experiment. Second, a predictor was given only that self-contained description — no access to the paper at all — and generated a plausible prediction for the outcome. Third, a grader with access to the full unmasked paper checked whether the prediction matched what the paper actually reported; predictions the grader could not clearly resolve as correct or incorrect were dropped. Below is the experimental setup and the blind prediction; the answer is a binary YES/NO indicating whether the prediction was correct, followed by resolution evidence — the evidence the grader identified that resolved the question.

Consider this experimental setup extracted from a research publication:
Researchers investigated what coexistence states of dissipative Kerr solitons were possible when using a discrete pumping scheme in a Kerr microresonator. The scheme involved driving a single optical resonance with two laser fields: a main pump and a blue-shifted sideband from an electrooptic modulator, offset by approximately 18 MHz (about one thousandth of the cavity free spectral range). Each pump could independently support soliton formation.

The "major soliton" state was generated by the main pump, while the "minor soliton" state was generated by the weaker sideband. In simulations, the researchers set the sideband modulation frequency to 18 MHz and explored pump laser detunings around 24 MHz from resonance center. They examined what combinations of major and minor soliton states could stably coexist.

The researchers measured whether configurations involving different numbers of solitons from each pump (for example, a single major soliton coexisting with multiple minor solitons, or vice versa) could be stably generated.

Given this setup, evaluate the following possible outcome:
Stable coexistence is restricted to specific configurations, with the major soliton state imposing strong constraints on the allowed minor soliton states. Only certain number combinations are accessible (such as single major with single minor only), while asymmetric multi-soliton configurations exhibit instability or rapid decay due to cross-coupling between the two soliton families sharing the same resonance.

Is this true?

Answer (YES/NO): NO